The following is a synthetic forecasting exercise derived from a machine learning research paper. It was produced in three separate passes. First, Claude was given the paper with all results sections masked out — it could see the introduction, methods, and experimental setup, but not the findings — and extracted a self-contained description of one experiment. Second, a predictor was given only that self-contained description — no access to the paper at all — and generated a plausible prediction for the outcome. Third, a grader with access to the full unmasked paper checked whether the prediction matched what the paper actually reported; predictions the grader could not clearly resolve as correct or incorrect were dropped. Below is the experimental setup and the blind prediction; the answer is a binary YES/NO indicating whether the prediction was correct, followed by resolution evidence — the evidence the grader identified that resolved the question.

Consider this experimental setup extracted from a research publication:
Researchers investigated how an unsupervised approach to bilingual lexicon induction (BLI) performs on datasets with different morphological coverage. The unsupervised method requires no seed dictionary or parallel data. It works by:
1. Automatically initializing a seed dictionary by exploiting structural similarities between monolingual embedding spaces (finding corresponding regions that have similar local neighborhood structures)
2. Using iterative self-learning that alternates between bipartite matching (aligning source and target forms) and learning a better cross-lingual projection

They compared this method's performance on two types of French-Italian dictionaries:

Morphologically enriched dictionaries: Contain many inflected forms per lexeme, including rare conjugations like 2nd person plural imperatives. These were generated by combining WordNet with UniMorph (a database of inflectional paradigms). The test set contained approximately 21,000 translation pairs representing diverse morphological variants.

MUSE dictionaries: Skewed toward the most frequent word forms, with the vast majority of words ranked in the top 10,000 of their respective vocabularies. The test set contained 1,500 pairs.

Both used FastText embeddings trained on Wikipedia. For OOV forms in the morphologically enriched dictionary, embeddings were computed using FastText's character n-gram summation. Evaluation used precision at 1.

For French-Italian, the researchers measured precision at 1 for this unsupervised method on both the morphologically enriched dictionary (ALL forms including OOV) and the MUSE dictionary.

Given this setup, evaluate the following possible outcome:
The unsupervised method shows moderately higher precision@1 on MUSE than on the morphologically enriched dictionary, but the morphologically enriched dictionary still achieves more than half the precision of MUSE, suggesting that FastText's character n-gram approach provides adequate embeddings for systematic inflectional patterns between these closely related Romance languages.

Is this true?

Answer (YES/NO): NO